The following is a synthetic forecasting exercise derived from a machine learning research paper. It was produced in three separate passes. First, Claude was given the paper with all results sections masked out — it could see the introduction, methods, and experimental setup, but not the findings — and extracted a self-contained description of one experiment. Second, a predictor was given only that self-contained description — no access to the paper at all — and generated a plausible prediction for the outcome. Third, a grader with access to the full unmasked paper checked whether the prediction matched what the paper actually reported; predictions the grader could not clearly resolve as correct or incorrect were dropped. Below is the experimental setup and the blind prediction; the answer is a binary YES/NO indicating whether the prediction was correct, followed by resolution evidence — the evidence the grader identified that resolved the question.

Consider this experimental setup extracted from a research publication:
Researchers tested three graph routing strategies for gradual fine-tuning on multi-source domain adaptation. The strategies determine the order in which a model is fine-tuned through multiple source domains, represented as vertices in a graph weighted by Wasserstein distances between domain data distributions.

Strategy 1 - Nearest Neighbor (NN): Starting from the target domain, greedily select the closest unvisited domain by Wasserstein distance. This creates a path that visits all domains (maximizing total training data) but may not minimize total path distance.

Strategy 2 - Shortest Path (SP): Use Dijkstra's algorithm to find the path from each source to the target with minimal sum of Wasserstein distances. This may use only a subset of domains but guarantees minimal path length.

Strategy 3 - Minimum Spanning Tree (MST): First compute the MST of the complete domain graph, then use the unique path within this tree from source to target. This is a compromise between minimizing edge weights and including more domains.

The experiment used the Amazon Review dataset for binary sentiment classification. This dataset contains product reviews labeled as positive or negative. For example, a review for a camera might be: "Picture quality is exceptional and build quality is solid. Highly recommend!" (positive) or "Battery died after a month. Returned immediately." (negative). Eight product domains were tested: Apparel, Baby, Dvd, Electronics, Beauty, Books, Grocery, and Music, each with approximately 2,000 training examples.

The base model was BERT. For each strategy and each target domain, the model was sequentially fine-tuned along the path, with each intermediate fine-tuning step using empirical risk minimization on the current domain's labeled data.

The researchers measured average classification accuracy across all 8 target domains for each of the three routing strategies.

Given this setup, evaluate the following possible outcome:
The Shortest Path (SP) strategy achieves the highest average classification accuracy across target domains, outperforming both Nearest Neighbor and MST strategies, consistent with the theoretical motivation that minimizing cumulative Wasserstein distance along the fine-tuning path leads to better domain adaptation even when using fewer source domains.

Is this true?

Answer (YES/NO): NO